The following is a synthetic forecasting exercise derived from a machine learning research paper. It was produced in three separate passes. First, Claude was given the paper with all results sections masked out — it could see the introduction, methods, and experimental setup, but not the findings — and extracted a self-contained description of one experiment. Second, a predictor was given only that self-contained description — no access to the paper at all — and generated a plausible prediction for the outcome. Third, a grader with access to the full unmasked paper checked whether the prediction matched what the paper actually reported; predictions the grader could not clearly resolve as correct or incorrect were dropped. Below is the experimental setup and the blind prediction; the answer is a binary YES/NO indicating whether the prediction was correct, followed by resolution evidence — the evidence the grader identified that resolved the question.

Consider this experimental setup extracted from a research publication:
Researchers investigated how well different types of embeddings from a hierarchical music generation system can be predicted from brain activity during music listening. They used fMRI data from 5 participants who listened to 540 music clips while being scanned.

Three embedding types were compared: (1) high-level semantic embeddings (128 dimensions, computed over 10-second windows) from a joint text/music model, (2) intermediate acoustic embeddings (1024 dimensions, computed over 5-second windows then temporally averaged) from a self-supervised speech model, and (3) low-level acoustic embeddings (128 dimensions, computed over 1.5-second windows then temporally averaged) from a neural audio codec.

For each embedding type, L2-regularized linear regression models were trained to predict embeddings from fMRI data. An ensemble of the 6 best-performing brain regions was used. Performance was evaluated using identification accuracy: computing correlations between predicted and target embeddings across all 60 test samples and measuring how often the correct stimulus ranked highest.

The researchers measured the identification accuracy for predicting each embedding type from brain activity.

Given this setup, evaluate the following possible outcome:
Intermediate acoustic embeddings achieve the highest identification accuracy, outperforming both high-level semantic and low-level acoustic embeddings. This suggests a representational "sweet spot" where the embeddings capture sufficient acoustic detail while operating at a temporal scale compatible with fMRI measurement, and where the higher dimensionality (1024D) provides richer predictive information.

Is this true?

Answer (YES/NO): NO